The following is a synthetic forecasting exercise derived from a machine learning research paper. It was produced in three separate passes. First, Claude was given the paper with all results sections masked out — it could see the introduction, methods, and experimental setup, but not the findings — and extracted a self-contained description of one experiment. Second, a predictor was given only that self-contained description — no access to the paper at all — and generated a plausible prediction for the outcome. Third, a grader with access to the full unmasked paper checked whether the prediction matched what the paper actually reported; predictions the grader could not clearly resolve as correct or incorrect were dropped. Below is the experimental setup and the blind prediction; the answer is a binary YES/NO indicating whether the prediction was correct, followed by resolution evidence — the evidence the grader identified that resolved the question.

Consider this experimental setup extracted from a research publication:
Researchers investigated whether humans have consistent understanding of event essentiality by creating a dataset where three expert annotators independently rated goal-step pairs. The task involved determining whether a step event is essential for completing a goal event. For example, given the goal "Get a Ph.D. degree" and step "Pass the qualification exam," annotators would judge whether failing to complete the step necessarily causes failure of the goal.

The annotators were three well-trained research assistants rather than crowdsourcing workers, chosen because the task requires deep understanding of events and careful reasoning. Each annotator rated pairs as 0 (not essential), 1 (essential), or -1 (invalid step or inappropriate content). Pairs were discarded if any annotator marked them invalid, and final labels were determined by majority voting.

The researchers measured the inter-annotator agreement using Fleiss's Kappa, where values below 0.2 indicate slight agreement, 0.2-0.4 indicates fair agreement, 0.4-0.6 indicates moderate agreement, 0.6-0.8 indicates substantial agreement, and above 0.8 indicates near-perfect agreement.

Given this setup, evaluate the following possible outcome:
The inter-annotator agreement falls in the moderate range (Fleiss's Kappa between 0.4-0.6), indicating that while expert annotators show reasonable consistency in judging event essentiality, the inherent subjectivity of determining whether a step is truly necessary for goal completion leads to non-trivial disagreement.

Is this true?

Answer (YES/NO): NO